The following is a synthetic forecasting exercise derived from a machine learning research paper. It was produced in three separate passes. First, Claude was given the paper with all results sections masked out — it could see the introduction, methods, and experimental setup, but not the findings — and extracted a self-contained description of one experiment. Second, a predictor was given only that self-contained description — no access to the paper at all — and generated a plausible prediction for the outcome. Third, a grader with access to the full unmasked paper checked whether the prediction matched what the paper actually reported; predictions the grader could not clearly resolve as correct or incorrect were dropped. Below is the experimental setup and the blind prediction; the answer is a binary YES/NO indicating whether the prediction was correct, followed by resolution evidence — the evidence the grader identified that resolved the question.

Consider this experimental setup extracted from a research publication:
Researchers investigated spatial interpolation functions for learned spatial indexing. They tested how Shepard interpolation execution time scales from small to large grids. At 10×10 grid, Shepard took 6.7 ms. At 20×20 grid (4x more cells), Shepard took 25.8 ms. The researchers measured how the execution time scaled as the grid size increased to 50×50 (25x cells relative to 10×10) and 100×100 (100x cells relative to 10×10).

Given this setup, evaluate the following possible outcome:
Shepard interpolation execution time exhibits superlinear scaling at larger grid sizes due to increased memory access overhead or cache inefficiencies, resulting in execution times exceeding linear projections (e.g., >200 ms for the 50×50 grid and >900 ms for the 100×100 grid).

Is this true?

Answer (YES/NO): NO